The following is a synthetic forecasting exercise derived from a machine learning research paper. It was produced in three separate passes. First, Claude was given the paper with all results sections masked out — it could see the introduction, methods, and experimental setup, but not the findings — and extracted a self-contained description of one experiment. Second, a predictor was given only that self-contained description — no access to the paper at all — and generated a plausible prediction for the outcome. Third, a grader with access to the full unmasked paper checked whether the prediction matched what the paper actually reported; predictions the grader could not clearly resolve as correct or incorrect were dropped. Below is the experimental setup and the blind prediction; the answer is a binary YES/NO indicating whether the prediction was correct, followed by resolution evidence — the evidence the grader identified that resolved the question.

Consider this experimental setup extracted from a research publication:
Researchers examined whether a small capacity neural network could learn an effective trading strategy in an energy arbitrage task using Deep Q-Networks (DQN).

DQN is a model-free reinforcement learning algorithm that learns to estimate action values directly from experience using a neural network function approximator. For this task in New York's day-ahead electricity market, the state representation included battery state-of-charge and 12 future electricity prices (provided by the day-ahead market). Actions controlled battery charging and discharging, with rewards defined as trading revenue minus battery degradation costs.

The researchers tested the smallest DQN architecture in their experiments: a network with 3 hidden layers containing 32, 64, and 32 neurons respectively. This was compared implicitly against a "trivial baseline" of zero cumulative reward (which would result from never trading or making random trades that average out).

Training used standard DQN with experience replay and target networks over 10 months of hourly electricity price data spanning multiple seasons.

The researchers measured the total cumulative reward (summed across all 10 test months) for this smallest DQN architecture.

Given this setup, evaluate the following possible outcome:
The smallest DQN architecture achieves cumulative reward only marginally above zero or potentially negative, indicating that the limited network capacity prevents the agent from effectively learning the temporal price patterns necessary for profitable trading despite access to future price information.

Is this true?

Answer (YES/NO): NO